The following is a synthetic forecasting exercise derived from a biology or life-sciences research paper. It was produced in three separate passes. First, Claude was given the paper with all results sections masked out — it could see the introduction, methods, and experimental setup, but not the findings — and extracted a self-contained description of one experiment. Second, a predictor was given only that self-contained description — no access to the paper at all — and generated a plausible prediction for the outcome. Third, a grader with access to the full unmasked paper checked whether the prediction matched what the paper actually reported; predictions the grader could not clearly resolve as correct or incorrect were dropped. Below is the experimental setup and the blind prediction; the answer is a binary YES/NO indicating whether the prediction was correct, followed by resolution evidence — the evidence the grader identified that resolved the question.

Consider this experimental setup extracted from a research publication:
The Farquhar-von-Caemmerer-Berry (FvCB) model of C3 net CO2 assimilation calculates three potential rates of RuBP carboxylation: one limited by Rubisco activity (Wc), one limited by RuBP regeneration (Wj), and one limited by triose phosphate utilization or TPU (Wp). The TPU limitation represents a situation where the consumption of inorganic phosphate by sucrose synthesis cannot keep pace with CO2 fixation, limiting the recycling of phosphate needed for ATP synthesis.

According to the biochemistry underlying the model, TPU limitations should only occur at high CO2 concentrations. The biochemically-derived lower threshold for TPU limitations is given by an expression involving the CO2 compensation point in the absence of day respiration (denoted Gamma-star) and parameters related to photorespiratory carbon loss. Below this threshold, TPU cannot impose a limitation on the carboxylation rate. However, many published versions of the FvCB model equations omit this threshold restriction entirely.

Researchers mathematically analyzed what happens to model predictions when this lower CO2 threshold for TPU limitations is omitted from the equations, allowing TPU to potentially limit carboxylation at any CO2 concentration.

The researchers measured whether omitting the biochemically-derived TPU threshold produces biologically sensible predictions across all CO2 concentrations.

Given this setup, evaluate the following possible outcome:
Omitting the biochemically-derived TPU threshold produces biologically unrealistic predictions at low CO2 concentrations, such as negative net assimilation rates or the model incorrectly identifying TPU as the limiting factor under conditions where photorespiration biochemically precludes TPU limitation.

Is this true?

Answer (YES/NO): YES